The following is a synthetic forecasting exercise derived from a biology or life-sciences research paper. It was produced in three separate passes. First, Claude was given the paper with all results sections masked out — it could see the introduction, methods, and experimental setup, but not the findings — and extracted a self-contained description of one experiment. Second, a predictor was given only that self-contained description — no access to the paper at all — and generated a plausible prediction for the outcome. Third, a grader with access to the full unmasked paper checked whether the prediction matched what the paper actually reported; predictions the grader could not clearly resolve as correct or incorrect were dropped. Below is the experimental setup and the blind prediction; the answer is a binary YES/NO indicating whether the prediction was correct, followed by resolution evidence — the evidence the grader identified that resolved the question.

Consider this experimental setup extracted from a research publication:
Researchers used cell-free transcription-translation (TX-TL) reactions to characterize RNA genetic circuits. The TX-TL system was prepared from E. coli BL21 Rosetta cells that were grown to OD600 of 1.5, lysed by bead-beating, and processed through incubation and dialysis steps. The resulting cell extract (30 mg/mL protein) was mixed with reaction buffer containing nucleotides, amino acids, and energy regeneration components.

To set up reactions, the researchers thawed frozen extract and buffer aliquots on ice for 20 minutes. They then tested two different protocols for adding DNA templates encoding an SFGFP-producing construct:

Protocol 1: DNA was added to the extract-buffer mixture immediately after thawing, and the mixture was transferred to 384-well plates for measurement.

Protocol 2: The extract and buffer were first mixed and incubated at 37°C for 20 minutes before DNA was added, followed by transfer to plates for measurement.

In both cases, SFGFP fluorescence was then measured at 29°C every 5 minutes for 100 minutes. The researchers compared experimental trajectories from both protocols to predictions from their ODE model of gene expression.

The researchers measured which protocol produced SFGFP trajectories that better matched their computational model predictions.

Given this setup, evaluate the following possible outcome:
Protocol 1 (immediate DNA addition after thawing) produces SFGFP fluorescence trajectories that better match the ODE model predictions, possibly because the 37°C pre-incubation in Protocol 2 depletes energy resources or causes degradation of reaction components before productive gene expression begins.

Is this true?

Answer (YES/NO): NO